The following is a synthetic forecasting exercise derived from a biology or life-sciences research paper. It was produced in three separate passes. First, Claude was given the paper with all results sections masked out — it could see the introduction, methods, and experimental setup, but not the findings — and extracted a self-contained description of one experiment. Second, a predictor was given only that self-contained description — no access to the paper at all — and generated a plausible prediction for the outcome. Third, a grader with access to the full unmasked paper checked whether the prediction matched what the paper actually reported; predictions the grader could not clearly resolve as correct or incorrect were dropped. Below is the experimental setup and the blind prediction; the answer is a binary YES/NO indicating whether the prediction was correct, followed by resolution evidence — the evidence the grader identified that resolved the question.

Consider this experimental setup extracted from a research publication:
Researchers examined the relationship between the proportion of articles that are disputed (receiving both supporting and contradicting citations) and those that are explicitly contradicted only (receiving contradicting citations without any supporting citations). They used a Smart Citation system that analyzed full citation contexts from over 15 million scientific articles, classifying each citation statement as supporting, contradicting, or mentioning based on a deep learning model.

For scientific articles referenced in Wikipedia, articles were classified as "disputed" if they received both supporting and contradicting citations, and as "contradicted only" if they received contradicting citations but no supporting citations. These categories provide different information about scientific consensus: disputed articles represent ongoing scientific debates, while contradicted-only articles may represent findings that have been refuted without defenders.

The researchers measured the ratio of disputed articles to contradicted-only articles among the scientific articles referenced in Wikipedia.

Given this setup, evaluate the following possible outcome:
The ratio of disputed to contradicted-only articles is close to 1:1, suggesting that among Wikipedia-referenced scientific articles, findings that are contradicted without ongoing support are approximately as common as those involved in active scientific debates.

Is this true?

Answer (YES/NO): NO